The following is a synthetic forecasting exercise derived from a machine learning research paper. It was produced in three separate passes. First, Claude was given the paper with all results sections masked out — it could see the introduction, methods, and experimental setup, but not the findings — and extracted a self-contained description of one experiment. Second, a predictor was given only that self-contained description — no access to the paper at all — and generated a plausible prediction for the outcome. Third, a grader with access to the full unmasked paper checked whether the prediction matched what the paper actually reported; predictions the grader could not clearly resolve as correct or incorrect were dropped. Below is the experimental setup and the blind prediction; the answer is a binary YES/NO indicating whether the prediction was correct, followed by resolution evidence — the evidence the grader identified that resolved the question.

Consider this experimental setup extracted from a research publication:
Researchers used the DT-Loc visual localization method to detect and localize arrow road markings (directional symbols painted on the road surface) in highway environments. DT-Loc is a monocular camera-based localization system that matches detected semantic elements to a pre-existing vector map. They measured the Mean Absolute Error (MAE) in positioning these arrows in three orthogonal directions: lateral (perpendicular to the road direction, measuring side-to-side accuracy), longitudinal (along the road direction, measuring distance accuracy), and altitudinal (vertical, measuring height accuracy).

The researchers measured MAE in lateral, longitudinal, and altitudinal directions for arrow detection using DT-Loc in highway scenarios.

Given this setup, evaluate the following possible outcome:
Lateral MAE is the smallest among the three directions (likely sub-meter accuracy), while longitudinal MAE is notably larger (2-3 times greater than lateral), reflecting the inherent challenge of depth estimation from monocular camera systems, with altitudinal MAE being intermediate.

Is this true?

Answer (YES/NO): NO